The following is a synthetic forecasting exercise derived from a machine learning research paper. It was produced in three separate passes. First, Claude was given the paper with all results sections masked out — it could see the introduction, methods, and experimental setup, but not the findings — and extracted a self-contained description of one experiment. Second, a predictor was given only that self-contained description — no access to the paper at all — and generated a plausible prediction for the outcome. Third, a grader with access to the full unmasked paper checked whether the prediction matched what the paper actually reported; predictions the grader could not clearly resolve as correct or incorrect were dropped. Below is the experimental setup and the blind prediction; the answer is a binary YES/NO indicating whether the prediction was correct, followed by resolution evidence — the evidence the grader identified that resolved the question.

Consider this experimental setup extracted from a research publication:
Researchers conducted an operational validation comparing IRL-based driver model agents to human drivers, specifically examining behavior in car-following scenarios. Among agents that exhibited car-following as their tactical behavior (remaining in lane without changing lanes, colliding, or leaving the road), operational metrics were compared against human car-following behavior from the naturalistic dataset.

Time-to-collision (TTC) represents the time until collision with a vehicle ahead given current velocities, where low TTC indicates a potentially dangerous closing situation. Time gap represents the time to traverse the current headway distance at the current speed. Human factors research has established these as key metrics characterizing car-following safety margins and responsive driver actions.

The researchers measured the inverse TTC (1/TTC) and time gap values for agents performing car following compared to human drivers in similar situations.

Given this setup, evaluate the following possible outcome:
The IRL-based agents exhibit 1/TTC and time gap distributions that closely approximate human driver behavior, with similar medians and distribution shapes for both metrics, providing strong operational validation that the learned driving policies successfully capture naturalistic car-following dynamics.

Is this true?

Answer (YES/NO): NO